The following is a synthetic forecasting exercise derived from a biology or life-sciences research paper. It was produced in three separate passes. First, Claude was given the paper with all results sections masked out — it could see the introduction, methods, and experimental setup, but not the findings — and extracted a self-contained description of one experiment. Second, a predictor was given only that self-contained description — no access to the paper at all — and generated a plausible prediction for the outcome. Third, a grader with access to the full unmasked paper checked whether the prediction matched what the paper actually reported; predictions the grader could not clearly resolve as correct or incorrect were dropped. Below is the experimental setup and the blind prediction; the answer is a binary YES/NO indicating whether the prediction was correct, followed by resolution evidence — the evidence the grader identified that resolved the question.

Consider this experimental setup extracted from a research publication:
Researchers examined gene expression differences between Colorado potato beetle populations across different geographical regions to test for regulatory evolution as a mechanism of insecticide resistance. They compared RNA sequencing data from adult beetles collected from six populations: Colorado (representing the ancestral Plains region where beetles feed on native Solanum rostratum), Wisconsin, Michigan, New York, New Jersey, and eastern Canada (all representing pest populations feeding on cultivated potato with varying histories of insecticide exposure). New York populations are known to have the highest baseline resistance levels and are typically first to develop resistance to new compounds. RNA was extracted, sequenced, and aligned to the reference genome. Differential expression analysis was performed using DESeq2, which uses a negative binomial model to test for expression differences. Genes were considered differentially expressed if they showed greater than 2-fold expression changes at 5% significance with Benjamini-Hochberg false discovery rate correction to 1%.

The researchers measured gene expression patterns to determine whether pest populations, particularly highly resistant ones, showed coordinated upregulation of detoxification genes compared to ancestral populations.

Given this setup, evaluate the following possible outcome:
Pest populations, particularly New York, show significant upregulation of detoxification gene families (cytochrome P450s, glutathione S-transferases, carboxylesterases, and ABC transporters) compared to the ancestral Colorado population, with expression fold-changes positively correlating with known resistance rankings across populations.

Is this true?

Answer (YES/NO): NO